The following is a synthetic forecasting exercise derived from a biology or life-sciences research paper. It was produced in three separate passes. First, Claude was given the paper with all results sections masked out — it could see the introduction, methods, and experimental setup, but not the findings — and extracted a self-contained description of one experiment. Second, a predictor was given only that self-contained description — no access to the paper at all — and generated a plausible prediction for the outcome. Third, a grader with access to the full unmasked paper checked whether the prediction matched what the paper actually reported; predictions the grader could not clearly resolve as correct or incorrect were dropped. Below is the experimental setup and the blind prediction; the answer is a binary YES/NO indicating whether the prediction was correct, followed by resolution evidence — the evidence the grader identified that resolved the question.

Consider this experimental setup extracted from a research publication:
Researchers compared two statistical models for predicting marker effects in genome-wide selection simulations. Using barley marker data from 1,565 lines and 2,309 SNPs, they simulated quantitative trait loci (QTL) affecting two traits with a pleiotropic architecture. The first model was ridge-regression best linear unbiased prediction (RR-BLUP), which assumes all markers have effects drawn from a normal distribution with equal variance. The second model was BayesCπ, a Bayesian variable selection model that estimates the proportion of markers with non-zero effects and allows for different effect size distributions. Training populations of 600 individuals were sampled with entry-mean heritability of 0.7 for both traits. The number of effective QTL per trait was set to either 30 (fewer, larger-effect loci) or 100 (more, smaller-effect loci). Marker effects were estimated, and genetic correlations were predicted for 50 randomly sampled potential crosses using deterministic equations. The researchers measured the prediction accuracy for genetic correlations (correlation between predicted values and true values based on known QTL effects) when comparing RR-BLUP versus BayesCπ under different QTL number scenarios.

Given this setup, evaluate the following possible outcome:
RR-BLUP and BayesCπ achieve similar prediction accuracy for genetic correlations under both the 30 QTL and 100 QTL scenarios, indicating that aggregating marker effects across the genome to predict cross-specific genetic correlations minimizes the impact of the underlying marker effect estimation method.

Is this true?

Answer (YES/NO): NO